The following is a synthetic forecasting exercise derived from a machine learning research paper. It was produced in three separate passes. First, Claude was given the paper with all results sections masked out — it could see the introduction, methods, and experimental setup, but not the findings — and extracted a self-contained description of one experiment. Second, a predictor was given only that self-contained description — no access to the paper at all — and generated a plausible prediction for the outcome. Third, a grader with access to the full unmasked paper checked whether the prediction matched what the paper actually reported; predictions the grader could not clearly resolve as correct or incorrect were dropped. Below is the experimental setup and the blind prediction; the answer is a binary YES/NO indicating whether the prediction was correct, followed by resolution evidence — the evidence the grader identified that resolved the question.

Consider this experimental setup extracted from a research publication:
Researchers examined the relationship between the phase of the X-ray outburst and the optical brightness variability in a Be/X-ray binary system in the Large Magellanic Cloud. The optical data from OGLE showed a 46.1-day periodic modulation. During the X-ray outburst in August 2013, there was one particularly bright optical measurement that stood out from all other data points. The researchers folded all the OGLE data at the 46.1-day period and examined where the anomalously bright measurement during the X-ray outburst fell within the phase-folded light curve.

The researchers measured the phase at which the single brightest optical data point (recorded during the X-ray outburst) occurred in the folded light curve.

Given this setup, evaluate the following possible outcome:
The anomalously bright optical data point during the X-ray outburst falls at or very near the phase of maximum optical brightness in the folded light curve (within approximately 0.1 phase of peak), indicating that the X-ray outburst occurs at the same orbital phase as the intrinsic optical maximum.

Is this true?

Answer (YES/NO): YES